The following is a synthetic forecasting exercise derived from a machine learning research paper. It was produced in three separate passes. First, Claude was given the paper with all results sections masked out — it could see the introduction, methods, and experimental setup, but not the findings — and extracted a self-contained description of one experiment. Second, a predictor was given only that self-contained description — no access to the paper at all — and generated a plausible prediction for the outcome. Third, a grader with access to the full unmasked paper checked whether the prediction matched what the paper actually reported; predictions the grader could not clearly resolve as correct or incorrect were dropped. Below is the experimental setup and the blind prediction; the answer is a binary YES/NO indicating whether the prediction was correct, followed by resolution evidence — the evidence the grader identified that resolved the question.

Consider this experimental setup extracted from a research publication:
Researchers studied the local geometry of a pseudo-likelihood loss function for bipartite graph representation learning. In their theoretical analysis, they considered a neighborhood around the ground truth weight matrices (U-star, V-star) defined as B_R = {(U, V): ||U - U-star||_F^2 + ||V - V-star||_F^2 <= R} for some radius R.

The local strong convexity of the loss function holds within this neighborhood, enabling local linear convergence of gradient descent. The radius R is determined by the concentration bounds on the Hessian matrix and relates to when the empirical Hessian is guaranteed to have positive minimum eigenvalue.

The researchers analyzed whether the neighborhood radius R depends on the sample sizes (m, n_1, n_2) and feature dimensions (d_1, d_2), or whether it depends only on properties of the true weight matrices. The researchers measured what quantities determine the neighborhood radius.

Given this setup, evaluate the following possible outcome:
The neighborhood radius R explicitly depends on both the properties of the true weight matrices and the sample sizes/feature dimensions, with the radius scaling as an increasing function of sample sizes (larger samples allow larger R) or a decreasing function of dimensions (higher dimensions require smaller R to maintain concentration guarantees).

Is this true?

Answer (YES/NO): NO